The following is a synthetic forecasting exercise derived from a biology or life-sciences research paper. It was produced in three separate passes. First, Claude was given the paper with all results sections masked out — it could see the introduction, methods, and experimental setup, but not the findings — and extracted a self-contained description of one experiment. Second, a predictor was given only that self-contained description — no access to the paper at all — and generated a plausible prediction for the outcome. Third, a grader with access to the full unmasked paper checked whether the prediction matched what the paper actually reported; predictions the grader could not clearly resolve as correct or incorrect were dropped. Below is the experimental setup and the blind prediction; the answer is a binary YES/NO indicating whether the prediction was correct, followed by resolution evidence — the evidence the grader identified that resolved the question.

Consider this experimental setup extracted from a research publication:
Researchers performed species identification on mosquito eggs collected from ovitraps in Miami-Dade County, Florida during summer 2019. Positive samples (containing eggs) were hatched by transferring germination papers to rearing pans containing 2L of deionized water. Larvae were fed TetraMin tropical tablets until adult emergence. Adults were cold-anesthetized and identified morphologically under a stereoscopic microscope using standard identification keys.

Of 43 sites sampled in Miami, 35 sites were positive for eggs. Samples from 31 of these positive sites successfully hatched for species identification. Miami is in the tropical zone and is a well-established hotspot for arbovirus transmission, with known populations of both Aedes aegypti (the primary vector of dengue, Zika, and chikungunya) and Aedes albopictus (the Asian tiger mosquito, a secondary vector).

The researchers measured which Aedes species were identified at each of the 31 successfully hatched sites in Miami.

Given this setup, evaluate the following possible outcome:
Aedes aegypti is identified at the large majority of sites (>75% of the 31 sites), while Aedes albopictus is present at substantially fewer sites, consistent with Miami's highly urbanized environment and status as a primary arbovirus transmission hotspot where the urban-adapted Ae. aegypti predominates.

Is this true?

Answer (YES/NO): YES